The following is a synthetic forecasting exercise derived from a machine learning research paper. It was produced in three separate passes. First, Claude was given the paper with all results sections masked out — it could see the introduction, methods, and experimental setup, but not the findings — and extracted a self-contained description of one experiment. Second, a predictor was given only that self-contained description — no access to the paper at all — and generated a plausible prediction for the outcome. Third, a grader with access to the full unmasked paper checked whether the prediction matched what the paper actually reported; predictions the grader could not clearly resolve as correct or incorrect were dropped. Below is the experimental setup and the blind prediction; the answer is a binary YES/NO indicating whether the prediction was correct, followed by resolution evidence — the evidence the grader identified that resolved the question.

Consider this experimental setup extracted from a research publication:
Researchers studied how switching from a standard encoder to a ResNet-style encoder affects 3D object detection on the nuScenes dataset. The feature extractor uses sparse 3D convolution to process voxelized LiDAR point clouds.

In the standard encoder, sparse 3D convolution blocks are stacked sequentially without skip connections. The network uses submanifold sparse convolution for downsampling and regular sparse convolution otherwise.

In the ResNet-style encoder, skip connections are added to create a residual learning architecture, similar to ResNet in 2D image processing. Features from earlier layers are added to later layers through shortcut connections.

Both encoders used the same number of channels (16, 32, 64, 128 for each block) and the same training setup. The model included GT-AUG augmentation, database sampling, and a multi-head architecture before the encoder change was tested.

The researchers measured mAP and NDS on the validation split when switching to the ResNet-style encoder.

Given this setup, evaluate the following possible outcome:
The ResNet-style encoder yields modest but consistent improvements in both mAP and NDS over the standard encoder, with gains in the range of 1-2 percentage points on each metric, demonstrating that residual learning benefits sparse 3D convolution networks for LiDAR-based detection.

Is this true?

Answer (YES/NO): NO